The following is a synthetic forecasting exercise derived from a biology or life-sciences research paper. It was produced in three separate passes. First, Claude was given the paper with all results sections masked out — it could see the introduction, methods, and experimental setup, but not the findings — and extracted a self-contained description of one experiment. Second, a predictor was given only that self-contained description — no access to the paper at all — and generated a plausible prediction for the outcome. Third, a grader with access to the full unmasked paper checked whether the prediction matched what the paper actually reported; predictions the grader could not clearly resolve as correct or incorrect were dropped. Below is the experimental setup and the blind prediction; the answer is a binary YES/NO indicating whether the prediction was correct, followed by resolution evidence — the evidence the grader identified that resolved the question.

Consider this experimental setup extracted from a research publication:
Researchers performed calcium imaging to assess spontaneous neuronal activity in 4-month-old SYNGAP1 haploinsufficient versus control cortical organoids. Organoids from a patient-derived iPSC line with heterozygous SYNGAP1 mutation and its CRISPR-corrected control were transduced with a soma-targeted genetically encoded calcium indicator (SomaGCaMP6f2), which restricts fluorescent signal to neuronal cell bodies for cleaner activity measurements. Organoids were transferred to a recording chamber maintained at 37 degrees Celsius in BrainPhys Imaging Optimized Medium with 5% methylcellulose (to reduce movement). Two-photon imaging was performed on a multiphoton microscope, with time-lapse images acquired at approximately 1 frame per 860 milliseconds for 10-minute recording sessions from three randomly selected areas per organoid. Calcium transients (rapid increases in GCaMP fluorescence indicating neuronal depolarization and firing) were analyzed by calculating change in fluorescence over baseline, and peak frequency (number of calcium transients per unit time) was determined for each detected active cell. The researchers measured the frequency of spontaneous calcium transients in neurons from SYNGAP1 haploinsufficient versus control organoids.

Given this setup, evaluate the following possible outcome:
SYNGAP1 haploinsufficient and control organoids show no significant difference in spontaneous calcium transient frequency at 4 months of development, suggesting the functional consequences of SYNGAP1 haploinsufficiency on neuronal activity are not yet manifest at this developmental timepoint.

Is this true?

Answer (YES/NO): NO